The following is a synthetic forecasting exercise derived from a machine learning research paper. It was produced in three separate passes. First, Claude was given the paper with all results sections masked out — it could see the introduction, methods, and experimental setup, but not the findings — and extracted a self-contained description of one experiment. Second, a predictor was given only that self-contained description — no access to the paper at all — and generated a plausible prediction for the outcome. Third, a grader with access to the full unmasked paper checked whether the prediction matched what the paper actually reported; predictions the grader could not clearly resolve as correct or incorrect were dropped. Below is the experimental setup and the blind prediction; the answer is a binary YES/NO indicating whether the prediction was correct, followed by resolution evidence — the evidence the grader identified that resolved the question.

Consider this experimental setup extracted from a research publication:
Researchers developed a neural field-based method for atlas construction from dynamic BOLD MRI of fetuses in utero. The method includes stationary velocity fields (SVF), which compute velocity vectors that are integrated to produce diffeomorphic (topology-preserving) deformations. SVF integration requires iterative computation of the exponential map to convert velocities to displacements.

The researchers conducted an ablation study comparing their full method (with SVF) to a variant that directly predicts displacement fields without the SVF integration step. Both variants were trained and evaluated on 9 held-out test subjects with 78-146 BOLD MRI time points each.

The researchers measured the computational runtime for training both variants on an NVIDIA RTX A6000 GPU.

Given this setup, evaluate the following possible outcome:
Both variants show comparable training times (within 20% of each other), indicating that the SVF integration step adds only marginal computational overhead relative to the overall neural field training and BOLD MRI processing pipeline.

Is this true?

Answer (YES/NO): NO